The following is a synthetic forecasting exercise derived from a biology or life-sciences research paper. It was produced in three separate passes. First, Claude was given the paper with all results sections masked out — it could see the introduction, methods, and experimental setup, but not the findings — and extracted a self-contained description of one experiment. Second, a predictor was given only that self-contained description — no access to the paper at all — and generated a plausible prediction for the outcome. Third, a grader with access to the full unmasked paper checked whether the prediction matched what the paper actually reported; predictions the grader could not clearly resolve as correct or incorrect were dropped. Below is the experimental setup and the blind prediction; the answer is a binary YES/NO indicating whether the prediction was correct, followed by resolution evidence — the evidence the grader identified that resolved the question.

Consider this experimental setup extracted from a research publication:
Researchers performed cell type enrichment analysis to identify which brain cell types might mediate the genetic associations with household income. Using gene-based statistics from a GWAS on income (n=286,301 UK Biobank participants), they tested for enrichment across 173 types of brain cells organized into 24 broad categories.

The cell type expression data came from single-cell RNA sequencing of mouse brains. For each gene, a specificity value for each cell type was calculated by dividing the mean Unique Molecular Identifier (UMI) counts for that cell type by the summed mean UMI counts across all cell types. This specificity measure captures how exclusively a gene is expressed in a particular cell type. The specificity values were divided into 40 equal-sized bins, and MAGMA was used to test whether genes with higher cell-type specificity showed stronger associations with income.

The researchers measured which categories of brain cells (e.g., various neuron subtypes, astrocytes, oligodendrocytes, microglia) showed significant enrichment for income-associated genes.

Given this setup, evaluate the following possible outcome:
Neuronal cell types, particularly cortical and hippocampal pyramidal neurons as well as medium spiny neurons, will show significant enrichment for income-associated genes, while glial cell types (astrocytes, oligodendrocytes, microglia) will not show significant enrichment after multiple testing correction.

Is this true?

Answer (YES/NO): NO